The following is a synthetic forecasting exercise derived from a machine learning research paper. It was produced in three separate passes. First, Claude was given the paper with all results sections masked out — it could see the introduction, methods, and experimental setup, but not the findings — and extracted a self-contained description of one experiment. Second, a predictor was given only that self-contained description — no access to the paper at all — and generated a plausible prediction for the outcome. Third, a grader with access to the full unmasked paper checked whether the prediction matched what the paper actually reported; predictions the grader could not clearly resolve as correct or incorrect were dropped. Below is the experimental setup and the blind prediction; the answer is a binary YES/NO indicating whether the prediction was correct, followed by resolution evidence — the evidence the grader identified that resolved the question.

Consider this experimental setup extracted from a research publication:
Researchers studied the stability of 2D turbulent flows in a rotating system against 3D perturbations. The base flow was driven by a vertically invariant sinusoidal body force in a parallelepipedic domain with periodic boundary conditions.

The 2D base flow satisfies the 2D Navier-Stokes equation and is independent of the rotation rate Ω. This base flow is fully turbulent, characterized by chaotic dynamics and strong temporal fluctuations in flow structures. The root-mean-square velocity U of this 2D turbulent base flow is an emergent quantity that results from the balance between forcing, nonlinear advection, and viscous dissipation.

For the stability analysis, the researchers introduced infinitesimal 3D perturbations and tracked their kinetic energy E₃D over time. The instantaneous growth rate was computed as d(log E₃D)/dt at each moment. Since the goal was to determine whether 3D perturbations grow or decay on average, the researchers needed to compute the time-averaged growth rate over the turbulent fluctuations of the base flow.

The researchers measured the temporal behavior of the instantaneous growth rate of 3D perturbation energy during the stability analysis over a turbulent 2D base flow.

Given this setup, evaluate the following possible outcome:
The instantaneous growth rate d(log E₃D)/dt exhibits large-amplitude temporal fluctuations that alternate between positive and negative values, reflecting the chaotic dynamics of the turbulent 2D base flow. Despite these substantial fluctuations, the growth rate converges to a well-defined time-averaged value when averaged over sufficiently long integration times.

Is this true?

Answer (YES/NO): YES